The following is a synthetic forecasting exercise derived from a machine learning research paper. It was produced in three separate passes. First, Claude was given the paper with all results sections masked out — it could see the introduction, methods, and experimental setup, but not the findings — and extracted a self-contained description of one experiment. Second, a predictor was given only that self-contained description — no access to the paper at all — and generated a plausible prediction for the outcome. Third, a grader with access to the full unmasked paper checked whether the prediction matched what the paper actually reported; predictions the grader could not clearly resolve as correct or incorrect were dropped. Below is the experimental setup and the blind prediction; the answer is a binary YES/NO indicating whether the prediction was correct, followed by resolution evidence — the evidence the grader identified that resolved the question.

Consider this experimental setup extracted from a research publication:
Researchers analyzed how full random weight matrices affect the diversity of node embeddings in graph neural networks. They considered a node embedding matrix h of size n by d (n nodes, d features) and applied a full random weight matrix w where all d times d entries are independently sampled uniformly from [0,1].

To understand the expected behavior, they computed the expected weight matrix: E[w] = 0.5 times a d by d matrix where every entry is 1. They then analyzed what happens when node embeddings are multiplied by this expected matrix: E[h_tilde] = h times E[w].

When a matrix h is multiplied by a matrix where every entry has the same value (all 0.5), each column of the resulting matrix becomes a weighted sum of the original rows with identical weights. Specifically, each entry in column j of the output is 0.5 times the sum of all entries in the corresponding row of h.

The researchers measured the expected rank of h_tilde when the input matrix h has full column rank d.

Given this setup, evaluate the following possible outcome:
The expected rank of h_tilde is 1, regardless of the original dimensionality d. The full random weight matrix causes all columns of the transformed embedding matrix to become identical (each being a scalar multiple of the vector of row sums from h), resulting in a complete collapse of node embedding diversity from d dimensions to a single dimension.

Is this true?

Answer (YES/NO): YES